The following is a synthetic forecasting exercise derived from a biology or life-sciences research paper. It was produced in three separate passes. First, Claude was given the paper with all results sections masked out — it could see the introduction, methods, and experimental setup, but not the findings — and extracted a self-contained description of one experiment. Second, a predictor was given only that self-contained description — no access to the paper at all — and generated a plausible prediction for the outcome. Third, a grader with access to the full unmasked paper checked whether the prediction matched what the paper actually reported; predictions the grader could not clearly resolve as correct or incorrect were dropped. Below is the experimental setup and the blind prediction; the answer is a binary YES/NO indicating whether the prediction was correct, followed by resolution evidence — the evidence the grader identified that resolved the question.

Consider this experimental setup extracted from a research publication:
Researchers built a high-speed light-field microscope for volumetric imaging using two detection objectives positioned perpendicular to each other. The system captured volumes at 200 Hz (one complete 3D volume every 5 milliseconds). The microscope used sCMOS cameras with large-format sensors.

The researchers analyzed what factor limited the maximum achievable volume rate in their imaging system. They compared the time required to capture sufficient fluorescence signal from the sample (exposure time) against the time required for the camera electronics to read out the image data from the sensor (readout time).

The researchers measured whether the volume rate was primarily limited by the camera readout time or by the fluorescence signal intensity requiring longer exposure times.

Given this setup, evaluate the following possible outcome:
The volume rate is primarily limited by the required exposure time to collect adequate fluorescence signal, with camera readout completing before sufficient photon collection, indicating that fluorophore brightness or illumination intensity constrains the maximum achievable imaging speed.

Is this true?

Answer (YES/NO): NO